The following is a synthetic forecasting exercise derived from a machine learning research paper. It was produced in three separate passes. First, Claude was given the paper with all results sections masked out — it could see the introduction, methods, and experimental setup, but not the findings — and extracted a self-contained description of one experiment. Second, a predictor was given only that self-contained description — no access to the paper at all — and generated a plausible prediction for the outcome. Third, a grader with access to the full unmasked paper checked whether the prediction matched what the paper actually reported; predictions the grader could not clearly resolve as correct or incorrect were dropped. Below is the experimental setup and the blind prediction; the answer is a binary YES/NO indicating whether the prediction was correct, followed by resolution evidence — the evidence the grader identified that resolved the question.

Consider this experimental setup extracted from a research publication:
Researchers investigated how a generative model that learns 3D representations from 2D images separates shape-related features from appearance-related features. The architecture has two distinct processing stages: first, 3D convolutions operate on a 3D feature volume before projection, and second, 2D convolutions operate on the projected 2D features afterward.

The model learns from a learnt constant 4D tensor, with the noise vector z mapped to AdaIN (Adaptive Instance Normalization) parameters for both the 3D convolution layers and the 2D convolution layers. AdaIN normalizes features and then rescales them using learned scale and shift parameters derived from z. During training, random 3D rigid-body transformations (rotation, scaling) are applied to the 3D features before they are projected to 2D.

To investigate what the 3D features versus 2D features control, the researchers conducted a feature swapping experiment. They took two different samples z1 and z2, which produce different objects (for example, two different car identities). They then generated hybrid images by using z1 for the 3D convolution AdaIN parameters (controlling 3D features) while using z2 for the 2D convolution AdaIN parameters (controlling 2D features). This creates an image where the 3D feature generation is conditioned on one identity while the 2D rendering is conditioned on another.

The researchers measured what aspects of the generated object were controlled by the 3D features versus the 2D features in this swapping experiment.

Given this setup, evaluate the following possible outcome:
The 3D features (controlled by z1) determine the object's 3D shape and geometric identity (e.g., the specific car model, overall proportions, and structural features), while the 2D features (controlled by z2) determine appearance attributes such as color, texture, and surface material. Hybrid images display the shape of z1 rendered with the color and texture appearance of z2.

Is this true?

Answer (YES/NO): YES